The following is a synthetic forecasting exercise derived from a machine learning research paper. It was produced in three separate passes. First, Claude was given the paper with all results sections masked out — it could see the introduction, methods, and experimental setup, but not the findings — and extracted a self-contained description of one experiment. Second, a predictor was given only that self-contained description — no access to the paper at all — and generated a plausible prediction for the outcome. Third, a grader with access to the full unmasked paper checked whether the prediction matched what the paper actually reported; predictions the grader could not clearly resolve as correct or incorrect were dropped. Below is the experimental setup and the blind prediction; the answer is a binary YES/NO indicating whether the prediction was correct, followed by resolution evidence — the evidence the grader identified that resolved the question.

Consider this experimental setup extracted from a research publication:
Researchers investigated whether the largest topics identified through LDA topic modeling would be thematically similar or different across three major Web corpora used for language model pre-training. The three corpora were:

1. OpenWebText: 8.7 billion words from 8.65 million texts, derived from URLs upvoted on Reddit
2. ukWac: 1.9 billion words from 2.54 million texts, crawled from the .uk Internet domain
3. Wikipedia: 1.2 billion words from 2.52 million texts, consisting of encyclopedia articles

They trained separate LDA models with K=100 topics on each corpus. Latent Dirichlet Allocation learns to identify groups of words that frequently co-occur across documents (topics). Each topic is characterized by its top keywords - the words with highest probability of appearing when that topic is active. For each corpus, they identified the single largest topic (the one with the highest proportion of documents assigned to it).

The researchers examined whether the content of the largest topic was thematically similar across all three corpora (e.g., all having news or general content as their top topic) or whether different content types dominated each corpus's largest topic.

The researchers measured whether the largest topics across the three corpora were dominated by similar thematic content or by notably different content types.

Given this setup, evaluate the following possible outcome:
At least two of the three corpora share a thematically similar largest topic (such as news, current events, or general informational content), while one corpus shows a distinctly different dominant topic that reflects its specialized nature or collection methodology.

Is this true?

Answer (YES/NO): YES